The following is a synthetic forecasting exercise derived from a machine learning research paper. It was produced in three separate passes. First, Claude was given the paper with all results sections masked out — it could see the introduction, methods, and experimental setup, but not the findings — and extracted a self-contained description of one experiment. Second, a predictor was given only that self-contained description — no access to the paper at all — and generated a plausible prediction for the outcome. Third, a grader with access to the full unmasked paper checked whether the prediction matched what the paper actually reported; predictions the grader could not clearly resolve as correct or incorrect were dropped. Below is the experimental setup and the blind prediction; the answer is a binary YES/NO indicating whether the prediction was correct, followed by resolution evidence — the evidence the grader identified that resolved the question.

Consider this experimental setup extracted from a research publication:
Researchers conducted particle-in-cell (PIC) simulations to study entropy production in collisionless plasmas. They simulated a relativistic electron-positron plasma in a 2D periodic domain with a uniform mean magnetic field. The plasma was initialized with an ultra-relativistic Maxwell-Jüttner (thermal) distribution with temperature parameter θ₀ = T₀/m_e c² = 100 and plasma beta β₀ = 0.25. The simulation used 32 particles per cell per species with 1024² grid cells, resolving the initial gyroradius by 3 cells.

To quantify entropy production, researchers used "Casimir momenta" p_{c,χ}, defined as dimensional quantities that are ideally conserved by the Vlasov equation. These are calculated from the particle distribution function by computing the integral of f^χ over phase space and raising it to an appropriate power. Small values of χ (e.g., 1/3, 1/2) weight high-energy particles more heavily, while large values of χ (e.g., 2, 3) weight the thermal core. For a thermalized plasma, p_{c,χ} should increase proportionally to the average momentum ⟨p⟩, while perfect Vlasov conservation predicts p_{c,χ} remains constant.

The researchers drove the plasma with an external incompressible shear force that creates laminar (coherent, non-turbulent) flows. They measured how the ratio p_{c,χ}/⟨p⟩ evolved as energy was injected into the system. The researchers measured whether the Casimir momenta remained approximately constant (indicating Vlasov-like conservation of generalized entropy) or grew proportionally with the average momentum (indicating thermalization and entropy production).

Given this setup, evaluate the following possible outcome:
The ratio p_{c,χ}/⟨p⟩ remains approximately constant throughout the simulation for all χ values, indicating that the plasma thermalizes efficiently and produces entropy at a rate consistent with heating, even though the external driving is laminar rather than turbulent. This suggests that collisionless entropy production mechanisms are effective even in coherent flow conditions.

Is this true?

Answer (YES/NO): NO